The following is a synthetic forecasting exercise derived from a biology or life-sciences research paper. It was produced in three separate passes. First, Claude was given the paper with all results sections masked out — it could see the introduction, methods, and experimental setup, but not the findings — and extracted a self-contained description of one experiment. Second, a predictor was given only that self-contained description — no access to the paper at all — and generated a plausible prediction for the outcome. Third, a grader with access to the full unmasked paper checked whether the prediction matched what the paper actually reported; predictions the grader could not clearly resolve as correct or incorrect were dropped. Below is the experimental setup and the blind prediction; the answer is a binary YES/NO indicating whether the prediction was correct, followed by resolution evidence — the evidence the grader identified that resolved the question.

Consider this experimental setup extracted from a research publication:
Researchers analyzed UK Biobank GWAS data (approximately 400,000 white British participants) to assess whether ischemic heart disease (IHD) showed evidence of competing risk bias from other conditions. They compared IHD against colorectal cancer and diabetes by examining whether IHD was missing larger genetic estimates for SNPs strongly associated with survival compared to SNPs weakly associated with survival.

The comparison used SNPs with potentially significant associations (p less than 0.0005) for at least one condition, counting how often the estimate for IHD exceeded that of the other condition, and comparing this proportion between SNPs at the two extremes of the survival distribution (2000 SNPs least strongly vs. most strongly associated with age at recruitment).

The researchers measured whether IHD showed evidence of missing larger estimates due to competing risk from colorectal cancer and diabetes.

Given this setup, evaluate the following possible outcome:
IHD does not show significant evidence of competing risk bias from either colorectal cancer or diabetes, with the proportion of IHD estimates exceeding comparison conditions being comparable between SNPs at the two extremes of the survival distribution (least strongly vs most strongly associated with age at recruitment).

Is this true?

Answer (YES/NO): NO